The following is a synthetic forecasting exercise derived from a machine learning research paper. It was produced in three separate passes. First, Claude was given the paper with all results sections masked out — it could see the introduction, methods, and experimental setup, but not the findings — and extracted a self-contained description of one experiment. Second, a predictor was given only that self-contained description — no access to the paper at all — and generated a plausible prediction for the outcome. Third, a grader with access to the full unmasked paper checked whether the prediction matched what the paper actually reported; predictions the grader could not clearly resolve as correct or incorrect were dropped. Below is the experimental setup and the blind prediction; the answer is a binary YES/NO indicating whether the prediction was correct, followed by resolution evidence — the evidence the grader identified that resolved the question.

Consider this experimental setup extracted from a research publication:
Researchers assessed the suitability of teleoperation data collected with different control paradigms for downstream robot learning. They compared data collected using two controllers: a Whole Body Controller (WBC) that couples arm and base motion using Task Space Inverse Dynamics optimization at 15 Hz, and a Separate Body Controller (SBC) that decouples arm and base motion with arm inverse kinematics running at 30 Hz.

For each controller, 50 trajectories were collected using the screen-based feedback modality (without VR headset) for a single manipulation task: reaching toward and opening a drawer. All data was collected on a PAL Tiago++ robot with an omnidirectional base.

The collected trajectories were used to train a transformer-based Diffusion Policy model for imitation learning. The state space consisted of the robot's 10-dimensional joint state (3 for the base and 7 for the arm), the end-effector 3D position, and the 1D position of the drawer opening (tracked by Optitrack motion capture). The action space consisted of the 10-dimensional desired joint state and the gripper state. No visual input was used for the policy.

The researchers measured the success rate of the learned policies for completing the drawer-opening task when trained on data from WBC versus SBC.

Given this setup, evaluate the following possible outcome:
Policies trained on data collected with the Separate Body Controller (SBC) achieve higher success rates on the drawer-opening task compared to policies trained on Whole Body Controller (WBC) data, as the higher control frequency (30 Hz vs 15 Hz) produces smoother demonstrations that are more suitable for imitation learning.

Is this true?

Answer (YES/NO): NO